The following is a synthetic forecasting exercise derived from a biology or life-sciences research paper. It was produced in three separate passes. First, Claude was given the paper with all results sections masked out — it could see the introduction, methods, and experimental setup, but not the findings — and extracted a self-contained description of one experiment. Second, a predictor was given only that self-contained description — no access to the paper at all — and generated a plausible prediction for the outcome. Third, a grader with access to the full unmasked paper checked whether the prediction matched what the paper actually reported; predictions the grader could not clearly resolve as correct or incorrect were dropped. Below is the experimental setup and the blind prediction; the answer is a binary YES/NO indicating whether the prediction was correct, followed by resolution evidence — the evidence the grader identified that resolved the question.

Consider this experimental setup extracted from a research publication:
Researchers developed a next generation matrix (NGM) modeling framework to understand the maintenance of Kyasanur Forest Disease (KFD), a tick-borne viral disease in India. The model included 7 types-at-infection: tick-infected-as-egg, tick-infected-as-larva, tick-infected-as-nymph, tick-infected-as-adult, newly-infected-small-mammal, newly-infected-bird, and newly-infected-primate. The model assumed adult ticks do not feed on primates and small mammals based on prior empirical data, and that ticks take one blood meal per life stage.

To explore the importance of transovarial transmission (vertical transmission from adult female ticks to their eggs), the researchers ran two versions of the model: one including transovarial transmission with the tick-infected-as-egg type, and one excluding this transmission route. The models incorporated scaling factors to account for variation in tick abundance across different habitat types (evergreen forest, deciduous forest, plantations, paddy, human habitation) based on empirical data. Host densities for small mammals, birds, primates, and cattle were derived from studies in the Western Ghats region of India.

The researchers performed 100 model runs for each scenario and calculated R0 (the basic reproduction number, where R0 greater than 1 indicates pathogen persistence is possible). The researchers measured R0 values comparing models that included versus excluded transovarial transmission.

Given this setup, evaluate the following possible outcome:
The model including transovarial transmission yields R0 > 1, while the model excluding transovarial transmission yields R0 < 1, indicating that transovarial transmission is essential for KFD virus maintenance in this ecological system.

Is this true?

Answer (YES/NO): YES